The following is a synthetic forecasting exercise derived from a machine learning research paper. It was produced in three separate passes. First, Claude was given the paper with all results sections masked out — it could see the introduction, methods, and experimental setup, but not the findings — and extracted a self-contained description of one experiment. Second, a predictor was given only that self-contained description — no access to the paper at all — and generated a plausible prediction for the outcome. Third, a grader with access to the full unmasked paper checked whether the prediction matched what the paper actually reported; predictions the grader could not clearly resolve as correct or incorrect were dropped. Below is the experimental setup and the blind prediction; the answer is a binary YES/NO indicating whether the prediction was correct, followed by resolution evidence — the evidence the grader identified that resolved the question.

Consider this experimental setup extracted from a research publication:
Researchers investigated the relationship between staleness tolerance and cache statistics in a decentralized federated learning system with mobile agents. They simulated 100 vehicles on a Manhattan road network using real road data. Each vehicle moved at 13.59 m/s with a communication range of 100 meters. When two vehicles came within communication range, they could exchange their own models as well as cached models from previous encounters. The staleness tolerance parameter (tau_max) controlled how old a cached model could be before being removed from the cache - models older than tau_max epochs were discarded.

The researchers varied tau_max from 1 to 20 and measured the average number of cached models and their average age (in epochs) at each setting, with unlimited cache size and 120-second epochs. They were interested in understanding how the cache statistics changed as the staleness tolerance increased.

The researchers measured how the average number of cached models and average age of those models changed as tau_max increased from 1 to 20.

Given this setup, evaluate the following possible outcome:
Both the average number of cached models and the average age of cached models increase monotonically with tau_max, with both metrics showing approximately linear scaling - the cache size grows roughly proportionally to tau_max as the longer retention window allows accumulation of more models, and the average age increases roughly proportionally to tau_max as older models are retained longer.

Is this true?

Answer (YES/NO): NO